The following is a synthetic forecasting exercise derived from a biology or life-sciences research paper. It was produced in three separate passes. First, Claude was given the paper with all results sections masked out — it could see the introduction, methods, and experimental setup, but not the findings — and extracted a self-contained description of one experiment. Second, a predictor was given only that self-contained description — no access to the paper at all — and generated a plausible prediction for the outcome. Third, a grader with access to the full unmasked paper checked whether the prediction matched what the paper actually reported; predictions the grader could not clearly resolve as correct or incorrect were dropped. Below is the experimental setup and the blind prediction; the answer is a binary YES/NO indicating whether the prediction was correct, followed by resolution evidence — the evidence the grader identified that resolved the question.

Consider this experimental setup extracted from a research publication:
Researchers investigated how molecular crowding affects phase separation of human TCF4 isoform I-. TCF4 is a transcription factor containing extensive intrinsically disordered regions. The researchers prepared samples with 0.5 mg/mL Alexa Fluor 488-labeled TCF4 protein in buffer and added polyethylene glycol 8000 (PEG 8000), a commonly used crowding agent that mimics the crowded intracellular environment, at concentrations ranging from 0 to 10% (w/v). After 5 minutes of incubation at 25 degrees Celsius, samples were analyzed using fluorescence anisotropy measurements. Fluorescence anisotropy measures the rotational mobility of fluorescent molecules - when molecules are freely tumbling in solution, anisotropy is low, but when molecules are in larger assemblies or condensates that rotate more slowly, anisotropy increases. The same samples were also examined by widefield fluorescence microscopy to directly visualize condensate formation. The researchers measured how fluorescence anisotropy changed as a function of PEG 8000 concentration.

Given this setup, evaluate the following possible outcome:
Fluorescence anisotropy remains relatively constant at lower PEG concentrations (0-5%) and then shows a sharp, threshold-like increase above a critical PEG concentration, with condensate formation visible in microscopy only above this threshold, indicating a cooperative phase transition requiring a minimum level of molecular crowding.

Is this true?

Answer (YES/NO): NO